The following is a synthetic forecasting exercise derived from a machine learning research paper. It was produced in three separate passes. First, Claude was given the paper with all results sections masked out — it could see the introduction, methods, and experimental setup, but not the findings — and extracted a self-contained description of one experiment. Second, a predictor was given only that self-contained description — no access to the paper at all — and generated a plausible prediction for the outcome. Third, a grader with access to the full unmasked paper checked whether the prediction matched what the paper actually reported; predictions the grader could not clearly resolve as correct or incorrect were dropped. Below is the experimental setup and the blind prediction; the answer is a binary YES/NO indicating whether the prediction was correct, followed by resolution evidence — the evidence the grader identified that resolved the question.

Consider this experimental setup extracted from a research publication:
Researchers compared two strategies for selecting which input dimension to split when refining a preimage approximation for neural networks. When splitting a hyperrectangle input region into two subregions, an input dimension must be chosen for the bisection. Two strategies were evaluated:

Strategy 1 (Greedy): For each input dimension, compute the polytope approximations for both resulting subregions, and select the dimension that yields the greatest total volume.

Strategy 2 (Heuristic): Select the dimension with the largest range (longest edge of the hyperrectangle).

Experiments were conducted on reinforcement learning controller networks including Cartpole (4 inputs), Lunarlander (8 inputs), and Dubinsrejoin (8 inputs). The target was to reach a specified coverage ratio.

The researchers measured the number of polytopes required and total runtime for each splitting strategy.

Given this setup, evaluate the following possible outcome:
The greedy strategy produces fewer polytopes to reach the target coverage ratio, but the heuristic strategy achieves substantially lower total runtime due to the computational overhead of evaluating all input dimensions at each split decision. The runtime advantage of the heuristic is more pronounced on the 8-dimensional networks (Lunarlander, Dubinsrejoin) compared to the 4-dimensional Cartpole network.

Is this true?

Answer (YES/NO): NO